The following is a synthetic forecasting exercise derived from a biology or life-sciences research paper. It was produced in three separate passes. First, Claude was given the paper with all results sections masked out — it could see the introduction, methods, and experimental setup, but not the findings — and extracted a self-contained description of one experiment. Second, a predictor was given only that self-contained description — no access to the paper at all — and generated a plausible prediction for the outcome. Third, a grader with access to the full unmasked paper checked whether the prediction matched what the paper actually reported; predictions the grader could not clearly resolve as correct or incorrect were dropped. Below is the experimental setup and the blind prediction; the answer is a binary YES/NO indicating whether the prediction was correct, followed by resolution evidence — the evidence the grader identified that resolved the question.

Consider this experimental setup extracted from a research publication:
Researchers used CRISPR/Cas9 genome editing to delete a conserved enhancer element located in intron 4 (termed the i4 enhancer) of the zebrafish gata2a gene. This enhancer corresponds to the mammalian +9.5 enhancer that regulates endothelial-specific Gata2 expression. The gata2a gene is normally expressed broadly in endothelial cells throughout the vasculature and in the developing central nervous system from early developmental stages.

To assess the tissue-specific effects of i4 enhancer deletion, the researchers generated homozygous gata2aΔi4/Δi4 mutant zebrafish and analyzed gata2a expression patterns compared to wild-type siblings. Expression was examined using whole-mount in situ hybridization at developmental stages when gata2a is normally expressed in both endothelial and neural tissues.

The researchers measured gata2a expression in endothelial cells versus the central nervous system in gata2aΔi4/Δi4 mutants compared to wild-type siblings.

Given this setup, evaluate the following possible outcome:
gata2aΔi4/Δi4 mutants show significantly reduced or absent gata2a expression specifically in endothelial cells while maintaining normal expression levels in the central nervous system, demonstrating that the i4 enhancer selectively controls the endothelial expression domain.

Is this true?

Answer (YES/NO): YES